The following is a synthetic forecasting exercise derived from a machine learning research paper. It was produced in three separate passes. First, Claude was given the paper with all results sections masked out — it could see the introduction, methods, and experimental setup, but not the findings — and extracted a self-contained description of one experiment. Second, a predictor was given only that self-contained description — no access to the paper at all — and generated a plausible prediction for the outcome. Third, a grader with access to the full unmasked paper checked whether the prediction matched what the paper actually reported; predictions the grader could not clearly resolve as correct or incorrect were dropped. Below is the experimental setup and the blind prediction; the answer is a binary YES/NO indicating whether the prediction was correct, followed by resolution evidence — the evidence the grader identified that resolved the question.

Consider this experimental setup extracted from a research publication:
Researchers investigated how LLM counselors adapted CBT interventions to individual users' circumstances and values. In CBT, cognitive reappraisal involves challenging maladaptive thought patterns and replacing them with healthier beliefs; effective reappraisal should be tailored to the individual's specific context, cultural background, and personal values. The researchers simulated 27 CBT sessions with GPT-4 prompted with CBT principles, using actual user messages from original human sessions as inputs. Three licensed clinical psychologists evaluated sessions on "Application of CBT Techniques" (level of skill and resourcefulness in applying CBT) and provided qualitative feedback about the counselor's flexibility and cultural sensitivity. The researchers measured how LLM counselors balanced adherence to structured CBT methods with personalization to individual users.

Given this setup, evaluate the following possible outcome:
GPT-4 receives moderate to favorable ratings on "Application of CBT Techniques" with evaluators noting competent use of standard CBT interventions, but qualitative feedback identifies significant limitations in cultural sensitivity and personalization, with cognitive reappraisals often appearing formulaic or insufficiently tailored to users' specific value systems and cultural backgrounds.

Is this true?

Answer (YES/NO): NO